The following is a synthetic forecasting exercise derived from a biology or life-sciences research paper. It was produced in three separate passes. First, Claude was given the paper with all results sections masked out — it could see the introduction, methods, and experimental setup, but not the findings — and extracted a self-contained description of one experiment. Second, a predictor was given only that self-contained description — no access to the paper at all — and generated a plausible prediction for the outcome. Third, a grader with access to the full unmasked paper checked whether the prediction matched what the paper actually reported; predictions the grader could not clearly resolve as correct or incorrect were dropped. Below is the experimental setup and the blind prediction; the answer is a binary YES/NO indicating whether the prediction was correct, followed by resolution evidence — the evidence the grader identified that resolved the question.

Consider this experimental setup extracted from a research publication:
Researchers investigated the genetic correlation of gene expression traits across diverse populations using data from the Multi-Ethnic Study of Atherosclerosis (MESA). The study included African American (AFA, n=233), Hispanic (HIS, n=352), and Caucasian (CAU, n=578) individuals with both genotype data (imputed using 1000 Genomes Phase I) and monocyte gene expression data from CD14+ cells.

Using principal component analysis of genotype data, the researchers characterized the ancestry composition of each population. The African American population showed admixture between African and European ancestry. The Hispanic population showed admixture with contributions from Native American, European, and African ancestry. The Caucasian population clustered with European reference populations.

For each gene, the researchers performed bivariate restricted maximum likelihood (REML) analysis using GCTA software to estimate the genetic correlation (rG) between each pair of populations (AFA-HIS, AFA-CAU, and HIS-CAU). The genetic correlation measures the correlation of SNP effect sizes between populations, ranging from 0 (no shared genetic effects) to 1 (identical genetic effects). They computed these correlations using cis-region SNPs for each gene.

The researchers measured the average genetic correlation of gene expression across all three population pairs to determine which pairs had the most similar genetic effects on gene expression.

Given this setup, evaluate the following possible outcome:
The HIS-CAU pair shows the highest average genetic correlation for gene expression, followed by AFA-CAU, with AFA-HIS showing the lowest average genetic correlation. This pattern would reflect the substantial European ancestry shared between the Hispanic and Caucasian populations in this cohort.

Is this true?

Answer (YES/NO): NO